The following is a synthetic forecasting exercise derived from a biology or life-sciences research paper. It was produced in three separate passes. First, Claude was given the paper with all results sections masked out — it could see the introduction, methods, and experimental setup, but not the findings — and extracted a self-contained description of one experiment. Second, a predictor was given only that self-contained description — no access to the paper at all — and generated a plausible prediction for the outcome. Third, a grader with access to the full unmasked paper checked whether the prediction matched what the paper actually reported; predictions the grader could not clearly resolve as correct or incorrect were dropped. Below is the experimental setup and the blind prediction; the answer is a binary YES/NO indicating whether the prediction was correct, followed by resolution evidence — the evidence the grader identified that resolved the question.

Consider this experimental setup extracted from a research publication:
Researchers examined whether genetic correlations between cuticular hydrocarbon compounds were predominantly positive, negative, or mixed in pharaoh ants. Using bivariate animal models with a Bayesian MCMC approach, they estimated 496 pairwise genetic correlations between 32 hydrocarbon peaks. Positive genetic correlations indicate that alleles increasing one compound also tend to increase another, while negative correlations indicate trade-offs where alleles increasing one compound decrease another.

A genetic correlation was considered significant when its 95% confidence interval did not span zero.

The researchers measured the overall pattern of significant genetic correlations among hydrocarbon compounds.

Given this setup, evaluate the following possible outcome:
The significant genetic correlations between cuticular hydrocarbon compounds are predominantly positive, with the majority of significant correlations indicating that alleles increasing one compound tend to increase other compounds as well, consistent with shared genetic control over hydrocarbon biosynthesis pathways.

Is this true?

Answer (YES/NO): YES